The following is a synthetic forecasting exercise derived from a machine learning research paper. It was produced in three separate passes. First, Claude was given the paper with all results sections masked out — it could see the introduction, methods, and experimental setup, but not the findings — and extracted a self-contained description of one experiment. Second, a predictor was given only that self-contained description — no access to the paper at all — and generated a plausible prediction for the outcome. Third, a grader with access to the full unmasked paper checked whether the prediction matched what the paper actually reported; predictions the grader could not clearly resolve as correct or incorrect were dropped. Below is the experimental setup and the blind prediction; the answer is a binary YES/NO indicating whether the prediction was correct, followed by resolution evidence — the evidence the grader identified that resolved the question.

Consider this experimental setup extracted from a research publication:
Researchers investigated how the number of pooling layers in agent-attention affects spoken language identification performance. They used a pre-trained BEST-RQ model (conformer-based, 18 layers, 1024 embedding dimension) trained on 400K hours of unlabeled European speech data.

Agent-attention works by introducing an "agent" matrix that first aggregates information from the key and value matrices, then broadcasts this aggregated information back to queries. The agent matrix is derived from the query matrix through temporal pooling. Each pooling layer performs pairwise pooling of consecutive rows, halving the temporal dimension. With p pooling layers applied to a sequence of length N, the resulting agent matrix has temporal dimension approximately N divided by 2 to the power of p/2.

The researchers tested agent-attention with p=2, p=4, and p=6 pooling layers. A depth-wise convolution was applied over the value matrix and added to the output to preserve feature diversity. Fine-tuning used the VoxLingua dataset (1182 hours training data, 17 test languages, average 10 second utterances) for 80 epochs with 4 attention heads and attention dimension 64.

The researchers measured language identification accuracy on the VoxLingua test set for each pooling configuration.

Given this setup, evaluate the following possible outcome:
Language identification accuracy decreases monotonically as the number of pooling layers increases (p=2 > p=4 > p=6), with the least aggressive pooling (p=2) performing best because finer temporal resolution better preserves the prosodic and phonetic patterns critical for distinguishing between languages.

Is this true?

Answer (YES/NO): NO